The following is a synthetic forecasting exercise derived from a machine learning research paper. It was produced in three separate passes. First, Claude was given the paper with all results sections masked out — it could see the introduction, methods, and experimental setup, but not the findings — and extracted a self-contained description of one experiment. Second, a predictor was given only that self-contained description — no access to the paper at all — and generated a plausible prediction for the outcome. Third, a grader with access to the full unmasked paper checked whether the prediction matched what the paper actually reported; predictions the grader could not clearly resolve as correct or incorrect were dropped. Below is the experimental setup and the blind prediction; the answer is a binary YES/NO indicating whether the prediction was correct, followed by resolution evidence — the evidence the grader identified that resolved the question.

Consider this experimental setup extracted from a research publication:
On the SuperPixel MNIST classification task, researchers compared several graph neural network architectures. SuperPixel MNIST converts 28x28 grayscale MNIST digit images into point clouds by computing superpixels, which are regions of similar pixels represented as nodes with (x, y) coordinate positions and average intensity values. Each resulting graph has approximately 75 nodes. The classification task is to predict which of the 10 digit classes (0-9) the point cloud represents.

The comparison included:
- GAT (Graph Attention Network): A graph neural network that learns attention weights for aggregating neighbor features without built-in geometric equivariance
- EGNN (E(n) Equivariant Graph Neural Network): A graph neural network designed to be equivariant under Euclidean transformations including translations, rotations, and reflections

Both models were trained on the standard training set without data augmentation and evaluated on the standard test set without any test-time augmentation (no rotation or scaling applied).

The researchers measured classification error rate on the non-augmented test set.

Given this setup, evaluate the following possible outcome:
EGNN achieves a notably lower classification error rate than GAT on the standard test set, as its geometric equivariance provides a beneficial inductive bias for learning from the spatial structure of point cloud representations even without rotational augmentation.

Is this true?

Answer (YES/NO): NO